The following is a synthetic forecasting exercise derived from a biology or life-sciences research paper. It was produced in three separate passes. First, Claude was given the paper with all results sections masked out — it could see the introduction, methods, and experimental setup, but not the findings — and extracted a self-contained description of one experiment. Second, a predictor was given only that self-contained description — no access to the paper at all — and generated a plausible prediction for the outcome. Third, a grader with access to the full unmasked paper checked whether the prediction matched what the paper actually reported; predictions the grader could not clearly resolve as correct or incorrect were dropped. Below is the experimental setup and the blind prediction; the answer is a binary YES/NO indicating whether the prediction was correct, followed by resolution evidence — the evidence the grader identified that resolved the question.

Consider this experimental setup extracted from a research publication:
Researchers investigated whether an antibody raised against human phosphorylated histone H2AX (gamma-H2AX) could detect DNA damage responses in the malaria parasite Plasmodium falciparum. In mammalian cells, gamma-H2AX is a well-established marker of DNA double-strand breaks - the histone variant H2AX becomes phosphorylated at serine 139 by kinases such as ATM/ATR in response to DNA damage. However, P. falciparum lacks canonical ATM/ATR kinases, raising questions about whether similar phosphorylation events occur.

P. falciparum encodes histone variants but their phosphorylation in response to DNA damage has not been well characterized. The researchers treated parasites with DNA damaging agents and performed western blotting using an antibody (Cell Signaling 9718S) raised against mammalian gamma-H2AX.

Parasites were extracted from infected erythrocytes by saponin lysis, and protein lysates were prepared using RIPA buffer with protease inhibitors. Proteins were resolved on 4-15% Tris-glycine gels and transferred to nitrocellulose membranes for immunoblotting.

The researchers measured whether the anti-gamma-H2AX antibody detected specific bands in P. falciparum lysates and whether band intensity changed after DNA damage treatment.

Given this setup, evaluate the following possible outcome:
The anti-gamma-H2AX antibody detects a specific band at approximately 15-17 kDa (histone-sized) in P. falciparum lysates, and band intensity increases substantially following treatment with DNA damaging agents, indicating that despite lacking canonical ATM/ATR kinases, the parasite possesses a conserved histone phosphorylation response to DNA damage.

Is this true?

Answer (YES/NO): NO